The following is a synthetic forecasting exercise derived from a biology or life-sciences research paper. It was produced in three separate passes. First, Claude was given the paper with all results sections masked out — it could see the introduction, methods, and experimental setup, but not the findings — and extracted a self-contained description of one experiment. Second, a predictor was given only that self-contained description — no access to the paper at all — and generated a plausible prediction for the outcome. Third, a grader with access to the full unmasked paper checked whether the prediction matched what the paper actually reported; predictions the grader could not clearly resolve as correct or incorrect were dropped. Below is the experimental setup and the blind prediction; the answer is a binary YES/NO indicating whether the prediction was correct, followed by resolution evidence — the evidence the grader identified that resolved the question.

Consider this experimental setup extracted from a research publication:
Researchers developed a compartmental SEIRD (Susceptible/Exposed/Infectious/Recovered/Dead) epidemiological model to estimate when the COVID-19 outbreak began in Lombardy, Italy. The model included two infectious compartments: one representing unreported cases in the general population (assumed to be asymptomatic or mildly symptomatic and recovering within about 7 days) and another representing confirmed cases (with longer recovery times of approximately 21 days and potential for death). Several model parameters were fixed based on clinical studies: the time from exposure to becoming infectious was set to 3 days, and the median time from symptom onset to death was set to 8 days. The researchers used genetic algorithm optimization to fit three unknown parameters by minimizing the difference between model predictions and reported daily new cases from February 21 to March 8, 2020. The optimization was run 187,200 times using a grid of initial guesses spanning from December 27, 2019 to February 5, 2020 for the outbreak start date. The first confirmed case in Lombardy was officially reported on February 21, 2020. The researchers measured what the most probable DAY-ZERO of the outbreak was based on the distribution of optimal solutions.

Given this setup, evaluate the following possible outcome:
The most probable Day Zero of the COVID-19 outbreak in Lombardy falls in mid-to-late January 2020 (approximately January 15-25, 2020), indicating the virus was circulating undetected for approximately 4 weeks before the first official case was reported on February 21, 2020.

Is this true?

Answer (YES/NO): NO